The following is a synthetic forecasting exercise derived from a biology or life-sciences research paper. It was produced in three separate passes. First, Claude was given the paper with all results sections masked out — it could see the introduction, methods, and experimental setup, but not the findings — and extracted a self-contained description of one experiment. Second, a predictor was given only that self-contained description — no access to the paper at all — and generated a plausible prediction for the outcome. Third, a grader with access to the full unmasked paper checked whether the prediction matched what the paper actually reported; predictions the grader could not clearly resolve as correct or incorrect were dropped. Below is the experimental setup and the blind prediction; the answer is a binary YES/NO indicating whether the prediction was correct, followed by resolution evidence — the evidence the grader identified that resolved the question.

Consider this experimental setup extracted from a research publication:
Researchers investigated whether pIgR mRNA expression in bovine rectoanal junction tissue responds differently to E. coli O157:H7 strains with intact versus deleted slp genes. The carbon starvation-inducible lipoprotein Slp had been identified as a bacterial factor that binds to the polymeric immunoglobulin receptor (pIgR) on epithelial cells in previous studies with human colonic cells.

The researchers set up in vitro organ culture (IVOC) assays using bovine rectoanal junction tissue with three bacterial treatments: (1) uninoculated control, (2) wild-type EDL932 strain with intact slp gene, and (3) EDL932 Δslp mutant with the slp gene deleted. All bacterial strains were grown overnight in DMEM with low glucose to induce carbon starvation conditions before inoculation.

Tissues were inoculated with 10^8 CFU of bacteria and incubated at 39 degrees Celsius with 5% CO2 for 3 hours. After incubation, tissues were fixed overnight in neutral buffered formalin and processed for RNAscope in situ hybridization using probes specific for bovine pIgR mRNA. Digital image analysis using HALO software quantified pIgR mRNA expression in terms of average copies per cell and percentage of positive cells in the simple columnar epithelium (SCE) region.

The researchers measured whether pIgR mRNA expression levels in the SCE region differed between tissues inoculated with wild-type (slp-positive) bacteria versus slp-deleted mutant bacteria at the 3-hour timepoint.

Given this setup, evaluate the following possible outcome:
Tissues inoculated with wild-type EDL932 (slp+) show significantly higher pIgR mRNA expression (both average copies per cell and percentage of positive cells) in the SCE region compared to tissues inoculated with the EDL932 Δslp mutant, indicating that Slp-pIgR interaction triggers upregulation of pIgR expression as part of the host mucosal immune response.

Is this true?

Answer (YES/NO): NO